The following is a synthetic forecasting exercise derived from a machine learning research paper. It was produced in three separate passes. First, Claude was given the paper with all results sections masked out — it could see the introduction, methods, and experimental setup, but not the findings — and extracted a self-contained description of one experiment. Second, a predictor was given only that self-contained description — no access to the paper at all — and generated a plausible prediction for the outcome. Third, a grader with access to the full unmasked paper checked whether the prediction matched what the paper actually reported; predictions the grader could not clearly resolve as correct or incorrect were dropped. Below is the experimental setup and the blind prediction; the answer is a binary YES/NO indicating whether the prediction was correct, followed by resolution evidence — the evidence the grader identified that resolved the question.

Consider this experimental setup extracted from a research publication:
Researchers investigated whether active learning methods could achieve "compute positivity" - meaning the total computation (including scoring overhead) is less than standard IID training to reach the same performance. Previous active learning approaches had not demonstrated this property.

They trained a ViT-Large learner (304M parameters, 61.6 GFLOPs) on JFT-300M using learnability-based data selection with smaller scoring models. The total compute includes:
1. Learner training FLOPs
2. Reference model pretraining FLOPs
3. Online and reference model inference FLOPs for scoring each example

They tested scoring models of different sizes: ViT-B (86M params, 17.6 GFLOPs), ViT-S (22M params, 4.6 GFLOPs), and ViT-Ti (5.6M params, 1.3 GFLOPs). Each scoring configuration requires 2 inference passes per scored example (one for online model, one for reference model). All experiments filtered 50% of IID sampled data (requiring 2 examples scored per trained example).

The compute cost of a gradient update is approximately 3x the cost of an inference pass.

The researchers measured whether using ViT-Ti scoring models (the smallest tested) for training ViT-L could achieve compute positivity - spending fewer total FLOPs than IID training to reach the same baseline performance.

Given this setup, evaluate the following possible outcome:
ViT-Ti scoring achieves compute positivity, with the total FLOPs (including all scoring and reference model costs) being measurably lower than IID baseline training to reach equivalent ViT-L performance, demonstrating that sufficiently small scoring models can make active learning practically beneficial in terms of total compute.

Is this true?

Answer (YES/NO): YES